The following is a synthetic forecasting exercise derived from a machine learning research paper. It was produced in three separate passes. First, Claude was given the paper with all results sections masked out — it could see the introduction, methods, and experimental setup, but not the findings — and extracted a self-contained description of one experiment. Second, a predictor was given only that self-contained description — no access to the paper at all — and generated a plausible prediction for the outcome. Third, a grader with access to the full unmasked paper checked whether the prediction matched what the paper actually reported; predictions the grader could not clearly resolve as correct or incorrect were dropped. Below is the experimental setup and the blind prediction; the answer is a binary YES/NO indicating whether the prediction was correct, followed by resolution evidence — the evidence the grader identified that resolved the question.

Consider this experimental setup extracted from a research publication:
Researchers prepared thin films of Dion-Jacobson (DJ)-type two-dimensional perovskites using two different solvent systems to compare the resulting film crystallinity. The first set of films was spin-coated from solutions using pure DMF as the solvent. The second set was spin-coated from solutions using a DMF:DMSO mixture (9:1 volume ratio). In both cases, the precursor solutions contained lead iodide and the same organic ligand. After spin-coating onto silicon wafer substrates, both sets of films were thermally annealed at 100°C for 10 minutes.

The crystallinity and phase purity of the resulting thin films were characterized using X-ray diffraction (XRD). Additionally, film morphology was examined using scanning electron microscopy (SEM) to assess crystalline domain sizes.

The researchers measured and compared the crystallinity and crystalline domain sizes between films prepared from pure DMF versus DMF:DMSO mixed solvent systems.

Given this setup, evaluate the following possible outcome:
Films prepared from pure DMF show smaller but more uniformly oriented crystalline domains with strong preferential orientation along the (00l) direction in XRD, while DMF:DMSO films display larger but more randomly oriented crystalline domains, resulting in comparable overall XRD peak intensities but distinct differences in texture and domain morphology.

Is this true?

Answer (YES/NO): NO